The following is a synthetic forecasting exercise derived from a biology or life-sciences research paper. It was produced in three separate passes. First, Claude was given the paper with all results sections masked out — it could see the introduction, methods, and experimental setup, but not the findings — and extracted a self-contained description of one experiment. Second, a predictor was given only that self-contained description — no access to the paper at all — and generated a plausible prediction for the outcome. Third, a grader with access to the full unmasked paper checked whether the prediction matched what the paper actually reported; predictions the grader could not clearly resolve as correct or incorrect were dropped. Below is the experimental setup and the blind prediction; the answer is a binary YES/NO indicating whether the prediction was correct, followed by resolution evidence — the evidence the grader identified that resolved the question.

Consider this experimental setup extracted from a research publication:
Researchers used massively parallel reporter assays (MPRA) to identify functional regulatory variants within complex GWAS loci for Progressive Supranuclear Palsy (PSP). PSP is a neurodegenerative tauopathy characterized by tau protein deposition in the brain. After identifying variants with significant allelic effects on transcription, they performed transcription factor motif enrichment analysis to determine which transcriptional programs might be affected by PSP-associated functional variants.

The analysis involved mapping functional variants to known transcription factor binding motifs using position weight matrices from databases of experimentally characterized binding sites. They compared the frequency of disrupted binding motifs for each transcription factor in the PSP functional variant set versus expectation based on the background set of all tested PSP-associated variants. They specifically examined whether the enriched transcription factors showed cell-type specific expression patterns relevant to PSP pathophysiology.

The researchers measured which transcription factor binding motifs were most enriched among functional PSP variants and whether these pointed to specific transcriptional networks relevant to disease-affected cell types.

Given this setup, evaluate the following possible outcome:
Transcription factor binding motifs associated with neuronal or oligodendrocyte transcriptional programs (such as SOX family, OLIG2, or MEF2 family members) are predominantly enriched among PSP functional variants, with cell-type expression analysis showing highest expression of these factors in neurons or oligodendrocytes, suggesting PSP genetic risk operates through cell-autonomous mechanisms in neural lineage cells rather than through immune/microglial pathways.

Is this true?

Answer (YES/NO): NO